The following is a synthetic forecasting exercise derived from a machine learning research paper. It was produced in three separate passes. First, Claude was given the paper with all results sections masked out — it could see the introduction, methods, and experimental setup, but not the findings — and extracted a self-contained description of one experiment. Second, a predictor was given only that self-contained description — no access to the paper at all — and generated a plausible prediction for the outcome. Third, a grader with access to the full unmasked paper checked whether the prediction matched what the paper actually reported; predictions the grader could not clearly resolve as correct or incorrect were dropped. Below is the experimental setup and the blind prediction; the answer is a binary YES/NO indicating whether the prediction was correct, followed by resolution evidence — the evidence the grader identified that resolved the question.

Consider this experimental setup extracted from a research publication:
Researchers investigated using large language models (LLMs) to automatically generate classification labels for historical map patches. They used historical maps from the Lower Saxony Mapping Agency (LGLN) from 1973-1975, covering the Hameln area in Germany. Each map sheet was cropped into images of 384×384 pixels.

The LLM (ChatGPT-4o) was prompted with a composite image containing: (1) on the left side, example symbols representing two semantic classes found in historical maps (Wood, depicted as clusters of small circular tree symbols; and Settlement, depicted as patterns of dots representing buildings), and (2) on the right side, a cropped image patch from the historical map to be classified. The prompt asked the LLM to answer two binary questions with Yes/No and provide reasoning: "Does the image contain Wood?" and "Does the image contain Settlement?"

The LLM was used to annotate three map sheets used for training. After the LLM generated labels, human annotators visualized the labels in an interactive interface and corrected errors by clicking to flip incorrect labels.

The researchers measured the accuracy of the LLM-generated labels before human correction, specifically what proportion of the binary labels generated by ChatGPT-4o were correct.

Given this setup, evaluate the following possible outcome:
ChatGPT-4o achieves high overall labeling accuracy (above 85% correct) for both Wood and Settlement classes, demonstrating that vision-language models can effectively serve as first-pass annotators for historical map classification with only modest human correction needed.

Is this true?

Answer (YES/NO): NO